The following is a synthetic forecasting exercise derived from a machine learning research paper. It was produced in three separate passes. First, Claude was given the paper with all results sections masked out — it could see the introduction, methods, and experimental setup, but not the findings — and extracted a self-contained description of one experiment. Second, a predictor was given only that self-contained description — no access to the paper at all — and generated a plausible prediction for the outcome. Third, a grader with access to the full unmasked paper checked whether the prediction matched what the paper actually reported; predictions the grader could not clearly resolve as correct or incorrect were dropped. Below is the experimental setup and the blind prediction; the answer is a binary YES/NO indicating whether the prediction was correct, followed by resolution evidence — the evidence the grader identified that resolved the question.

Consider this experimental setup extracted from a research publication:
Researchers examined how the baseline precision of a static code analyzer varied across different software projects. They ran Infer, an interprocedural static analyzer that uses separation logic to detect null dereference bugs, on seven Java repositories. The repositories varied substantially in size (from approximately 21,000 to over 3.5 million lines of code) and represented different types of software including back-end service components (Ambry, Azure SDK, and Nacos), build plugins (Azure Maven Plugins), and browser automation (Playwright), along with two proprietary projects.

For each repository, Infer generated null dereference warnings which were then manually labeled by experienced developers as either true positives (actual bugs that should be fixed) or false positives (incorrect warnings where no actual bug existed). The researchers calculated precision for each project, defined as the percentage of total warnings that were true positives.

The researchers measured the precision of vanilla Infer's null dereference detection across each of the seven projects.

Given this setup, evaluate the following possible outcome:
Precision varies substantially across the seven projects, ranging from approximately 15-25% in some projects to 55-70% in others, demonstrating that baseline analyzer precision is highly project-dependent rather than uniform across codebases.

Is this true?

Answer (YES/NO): NO